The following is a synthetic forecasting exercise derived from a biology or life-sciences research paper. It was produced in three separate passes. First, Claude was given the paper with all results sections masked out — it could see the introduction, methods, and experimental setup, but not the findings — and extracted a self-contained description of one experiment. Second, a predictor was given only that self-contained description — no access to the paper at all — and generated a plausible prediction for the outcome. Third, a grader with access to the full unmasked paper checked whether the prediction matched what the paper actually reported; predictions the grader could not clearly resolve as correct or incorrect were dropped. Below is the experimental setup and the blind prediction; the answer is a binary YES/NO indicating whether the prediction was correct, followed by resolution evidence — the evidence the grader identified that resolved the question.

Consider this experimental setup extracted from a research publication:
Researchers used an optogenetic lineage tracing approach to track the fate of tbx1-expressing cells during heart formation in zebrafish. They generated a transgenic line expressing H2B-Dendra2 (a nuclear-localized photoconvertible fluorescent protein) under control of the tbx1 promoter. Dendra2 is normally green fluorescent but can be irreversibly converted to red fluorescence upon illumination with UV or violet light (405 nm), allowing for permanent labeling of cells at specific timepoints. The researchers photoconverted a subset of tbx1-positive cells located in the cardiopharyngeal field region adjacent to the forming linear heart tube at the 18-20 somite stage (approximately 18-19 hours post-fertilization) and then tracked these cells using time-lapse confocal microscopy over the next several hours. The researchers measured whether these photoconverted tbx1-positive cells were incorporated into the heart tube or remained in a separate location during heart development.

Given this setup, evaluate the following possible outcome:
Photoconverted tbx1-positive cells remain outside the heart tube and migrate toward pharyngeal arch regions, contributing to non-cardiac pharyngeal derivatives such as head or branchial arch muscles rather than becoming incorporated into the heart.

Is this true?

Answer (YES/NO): NO